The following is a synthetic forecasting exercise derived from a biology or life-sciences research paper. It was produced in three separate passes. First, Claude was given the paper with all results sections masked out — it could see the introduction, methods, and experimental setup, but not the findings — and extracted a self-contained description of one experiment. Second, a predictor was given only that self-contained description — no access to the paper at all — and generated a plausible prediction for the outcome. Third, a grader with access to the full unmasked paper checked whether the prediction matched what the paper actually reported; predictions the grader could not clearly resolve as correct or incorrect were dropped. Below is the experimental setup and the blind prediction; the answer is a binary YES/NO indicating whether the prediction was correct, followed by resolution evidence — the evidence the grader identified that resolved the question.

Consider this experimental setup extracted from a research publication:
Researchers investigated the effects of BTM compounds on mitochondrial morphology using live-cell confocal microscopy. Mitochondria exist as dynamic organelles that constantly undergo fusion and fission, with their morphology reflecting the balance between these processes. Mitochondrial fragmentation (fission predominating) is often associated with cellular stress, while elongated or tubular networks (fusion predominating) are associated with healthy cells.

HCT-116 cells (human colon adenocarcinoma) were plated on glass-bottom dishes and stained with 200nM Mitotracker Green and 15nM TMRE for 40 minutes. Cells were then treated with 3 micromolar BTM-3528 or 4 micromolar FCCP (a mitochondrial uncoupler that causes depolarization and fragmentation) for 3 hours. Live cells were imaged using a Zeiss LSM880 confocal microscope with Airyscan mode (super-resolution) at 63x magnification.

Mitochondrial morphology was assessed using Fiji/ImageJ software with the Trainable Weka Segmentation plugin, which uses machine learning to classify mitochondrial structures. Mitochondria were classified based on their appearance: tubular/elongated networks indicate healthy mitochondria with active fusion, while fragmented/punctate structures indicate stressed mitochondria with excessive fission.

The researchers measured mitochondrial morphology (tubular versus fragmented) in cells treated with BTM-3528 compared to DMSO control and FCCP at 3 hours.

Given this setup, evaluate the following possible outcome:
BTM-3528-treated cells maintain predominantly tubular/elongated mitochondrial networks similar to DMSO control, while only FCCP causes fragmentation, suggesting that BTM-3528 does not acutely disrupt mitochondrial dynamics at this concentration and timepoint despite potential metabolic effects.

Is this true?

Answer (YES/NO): NO